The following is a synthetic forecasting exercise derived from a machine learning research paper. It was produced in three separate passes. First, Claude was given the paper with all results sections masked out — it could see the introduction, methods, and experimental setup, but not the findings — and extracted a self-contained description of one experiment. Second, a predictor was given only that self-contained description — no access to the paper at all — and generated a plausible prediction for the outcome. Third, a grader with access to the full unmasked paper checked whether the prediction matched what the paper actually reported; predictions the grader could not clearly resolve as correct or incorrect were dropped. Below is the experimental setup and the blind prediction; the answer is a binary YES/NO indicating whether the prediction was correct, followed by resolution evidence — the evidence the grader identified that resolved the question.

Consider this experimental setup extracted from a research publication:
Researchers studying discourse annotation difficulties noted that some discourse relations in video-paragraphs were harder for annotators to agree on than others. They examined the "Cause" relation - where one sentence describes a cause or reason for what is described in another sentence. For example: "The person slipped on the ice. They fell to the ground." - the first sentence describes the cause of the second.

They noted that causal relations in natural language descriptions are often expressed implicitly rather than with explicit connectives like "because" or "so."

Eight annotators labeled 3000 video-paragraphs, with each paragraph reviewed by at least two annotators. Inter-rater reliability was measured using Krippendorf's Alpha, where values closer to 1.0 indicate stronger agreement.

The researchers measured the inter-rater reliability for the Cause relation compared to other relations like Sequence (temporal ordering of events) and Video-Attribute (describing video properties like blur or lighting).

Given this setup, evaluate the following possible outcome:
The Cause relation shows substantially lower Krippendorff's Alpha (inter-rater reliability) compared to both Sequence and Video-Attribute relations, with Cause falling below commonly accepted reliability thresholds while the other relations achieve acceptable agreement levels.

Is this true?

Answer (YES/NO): YES